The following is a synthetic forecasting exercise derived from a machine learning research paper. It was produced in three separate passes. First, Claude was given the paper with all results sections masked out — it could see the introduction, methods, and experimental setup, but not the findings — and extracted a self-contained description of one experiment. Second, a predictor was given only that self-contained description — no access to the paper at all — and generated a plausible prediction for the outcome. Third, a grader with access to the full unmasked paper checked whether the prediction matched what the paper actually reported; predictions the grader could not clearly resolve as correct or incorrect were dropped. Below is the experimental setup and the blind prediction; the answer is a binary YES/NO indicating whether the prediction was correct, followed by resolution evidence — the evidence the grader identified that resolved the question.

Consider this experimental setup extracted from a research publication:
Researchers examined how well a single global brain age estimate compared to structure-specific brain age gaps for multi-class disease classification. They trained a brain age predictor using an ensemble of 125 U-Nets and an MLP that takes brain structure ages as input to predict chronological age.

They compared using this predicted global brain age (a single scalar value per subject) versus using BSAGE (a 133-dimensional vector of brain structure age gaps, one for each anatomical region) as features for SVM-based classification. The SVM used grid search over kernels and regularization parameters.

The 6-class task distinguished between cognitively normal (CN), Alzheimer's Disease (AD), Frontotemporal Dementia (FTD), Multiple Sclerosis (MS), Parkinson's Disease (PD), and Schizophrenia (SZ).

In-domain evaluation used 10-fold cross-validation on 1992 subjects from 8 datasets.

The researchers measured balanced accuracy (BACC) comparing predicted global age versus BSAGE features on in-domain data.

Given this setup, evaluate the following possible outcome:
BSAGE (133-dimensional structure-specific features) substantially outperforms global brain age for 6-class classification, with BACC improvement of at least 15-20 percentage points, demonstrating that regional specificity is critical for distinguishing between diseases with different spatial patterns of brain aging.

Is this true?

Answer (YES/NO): YES